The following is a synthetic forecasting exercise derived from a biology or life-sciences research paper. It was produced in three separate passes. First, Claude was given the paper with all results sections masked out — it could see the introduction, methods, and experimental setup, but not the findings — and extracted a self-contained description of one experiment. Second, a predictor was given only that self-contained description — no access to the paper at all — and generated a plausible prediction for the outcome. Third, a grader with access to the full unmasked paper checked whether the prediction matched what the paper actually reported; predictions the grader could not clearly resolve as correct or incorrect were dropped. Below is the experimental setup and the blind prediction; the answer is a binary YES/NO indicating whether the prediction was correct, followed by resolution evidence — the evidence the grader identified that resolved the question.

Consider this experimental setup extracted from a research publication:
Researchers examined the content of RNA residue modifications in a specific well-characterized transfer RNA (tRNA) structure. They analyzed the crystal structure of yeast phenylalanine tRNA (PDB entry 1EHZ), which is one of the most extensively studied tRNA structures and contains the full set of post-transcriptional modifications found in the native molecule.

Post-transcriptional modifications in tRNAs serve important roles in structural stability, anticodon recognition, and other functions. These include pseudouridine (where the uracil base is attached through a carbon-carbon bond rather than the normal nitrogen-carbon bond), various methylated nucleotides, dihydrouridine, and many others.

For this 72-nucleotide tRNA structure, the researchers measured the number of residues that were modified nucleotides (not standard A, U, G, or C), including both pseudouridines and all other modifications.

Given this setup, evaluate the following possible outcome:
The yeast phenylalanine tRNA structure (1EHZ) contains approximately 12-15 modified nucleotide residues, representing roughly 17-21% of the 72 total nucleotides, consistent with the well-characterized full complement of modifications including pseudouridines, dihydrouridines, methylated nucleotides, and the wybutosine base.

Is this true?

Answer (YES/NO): NO